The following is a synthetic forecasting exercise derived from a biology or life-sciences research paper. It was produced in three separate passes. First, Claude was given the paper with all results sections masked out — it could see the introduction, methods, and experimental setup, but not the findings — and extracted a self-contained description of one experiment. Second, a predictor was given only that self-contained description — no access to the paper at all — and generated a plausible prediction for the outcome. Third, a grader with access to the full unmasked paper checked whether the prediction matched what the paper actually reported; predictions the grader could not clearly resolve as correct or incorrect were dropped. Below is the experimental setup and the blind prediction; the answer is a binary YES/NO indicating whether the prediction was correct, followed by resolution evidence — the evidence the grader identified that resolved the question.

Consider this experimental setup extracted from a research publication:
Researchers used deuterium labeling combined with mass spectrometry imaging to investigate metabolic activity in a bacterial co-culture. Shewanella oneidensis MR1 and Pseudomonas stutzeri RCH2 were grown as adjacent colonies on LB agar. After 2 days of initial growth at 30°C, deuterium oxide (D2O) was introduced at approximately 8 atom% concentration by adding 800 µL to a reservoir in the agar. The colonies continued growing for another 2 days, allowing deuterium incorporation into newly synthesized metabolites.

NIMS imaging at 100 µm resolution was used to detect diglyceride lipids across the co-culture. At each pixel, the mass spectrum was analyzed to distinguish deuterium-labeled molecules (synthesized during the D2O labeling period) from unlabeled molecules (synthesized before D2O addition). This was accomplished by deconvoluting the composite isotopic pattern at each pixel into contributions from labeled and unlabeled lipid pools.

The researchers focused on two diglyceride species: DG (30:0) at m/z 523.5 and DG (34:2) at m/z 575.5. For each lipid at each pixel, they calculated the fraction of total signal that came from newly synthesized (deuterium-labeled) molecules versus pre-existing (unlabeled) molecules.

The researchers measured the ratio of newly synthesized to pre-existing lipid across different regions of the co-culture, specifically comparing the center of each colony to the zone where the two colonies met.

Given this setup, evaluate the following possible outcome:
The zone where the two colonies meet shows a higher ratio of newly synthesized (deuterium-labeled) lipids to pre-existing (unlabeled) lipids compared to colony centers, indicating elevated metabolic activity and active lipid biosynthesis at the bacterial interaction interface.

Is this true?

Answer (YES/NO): NO